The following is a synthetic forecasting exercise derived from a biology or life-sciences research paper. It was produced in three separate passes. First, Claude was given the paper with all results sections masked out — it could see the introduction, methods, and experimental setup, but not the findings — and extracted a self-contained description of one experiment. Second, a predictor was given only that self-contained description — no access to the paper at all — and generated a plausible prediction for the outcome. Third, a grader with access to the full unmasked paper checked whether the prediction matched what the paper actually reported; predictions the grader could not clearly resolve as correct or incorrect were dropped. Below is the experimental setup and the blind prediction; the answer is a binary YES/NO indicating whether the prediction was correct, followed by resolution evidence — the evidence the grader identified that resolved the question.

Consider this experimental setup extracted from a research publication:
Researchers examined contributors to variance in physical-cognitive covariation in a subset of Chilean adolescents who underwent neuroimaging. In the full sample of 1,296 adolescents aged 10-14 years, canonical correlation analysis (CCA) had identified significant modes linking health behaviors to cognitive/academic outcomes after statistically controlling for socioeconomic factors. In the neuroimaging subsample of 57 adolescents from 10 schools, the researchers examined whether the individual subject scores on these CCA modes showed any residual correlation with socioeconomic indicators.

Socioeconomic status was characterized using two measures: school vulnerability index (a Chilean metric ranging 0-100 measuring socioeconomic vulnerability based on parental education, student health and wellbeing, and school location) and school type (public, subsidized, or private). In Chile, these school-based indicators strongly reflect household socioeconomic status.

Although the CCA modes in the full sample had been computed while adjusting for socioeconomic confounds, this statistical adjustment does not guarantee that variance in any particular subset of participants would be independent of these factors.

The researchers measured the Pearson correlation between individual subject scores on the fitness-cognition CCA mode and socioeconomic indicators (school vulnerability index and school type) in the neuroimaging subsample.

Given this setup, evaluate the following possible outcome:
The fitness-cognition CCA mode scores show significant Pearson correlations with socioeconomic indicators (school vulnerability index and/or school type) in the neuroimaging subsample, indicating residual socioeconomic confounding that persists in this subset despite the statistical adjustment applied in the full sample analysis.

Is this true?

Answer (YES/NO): YES